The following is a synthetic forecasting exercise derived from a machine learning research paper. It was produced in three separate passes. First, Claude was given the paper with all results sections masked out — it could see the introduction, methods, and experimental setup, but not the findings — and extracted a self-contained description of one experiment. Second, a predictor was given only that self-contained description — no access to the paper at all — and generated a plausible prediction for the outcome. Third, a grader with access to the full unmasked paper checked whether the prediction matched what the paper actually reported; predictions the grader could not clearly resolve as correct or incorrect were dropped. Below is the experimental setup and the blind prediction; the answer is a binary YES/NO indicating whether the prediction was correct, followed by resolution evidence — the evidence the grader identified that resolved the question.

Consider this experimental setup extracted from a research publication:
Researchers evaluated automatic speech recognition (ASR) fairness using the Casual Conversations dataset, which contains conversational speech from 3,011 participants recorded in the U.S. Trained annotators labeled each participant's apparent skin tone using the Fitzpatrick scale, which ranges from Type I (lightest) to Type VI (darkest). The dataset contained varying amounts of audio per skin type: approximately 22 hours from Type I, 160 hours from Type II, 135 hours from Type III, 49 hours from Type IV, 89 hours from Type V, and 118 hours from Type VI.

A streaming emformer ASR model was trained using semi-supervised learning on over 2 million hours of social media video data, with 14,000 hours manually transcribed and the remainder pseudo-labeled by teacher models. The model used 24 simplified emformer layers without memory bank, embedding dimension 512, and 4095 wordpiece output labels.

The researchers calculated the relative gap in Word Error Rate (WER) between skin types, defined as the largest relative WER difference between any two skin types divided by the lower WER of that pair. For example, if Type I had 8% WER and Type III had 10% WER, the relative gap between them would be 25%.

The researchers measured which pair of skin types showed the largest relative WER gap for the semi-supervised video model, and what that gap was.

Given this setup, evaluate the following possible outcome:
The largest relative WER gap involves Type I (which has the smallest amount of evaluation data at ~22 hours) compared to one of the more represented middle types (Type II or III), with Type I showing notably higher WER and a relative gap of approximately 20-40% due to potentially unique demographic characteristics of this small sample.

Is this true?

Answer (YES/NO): NO